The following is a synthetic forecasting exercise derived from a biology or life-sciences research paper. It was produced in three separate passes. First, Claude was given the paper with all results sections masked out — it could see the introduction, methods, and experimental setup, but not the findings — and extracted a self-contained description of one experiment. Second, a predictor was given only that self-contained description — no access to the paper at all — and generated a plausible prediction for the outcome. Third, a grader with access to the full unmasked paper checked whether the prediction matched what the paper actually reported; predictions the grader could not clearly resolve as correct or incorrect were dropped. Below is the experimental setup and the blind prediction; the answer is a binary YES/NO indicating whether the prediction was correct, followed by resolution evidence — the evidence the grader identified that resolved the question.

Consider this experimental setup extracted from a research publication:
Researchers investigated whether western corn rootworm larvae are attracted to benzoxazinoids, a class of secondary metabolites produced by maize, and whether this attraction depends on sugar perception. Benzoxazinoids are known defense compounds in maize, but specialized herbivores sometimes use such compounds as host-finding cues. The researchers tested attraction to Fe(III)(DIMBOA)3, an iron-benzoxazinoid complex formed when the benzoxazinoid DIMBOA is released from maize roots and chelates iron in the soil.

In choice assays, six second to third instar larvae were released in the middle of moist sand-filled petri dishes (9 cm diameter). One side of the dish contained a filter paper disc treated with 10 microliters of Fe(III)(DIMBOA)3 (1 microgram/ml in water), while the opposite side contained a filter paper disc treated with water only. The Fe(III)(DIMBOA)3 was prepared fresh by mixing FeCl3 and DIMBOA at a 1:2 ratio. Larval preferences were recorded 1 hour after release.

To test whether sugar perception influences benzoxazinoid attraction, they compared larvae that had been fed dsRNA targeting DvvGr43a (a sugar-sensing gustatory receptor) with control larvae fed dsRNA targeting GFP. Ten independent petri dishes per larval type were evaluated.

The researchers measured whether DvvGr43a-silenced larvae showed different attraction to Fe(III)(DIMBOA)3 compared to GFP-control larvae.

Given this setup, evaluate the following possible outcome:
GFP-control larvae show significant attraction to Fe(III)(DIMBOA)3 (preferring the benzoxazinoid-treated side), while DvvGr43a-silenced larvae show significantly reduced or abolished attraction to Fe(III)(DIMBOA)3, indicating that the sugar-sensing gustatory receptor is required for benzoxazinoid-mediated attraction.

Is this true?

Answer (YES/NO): NO